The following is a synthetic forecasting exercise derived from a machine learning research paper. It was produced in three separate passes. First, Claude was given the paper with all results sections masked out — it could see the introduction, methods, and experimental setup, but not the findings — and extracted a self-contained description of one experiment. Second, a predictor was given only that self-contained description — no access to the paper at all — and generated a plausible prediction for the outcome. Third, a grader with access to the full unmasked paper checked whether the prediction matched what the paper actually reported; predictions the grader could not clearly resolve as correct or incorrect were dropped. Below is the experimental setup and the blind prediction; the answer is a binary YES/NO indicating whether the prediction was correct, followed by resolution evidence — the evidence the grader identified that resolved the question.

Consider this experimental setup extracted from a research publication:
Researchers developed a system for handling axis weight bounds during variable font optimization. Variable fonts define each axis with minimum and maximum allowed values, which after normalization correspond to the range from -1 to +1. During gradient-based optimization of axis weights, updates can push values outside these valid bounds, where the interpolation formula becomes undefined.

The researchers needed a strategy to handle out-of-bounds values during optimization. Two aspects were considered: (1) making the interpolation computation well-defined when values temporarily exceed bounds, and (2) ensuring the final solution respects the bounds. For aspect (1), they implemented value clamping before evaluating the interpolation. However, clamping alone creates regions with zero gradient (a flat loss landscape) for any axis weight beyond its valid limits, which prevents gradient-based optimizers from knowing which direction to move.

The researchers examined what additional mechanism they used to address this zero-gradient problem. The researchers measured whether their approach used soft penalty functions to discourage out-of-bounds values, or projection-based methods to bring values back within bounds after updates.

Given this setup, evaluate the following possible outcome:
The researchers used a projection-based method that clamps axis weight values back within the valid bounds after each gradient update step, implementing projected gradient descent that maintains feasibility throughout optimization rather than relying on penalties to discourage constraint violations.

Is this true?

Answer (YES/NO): YES